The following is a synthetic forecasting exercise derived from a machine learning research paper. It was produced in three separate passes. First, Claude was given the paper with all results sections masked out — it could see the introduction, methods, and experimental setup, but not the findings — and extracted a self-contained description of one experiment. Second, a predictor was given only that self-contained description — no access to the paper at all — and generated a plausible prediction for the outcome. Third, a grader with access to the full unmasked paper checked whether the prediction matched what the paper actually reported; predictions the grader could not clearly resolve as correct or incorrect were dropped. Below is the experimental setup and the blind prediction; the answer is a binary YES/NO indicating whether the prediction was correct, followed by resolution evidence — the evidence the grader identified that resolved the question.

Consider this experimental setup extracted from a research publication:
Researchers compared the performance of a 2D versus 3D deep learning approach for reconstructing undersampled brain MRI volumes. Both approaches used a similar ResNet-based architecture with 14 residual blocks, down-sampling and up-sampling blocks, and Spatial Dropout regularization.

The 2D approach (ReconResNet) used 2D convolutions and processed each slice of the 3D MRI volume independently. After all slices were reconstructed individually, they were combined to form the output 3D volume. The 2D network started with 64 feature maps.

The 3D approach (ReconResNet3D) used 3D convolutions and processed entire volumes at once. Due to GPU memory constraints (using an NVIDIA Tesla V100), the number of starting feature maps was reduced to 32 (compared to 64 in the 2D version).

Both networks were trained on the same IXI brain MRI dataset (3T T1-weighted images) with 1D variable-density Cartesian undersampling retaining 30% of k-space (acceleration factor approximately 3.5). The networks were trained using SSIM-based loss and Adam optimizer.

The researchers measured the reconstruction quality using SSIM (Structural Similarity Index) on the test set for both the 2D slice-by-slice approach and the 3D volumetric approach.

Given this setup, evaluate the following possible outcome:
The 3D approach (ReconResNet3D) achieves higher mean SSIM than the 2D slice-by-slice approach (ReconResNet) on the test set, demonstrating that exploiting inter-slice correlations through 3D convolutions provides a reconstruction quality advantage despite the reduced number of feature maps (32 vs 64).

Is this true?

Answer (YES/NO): NO